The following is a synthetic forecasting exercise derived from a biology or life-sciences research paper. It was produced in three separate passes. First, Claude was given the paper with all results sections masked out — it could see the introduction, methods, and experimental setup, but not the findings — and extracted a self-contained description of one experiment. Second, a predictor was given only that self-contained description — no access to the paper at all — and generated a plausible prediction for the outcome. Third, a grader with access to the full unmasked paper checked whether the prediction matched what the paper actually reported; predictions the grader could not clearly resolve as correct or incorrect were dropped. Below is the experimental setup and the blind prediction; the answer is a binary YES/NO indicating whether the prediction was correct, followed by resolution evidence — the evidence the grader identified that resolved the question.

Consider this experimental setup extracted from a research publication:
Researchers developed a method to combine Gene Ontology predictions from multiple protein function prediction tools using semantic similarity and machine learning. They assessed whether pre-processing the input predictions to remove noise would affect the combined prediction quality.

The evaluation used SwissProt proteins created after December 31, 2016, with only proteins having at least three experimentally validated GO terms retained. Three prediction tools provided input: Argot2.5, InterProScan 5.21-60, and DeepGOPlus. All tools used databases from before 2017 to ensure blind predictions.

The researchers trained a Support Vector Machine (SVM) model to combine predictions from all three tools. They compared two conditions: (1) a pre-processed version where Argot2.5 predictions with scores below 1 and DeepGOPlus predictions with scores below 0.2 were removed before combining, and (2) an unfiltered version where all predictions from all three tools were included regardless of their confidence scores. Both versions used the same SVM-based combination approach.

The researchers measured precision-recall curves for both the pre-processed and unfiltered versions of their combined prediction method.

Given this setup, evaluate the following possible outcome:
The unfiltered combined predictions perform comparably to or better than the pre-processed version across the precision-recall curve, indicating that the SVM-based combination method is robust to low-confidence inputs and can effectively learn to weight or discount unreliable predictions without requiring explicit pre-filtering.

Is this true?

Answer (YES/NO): NO